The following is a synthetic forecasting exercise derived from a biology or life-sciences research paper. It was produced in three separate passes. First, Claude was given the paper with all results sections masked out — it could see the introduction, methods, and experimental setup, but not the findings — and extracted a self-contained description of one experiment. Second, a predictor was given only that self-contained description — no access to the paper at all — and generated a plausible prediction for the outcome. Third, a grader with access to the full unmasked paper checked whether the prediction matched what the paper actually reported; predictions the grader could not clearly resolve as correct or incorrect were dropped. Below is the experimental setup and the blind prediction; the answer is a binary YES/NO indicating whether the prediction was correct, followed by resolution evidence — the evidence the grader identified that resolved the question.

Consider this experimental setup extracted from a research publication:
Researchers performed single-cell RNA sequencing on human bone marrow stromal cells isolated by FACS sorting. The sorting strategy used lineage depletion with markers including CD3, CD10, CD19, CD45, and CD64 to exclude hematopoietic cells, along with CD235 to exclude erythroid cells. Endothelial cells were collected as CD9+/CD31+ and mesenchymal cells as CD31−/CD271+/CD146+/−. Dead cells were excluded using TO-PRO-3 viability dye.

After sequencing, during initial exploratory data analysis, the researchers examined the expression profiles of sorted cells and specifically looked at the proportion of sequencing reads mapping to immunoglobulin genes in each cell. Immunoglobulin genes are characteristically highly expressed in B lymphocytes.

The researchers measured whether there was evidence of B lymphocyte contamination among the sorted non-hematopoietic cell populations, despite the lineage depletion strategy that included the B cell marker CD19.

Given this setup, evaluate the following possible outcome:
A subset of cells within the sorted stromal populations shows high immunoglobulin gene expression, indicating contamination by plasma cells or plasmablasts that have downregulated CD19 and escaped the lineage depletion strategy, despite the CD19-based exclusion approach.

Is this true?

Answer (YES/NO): YES